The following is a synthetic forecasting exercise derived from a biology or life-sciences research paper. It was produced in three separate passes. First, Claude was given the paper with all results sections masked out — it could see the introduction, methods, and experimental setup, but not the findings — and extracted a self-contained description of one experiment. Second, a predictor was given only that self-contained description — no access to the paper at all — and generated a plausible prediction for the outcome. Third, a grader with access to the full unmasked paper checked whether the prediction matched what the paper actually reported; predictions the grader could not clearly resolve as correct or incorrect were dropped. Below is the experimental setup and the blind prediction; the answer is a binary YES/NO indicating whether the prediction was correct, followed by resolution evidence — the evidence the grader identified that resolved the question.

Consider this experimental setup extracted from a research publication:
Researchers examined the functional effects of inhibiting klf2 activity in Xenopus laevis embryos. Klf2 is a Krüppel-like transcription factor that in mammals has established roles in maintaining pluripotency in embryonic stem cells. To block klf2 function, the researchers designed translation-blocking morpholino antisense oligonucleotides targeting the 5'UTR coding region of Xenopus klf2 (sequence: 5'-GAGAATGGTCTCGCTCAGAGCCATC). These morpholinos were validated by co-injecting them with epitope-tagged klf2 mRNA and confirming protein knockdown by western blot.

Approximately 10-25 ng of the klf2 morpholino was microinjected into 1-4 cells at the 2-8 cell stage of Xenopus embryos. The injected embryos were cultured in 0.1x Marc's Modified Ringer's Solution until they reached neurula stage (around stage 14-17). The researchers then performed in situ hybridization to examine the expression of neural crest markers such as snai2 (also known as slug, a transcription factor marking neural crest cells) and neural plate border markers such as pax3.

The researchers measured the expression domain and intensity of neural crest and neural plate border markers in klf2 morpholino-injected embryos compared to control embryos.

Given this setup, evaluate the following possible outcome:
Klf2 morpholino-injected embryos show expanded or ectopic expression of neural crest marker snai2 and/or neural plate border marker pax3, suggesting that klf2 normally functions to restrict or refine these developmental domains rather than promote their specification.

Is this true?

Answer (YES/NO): YES